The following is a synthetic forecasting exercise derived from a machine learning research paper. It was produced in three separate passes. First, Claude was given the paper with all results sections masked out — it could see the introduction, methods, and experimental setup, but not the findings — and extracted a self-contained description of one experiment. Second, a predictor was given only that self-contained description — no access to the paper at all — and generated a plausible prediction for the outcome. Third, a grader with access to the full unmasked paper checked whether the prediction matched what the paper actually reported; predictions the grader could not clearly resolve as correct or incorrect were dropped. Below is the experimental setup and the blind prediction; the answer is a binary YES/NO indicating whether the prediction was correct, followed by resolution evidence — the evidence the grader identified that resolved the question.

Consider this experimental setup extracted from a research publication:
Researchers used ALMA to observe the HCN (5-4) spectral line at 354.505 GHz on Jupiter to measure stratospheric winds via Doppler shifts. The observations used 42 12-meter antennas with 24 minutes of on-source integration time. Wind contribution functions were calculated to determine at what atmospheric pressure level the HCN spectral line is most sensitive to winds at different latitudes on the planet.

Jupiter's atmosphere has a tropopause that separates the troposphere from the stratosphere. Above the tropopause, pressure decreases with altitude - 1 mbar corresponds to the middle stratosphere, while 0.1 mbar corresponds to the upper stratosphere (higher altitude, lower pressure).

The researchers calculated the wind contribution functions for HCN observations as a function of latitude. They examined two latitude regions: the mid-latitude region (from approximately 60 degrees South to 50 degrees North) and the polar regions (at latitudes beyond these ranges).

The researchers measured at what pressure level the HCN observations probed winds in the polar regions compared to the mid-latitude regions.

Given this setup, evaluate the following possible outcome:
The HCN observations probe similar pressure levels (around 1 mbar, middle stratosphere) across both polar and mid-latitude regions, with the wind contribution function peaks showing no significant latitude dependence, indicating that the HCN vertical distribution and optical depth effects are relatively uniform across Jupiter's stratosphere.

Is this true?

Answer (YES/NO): NO